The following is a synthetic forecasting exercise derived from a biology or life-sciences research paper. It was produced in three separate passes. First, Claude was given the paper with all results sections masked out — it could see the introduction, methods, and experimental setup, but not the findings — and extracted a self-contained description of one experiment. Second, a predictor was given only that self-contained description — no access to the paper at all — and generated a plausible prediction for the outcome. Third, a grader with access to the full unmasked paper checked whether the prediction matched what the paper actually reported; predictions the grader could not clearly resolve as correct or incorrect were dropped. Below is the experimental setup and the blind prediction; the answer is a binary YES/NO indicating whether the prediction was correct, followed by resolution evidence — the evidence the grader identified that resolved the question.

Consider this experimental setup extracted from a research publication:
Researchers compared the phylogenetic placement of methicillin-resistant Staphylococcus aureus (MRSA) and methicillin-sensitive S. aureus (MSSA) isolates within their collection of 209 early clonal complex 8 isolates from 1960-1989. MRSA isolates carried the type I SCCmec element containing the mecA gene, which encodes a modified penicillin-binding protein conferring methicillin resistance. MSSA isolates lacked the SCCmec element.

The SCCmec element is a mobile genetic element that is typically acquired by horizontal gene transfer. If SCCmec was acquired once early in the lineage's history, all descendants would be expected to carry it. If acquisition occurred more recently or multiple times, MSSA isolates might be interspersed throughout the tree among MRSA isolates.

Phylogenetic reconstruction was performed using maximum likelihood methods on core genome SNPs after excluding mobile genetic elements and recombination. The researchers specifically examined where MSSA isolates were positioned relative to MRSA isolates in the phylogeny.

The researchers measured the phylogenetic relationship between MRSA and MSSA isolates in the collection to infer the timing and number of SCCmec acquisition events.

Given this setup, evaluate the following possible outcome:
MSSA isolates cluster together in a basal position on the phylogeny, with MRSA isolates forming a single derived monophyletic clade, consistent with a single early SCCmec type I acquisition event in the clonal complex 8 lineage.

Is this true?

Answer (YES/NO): NO